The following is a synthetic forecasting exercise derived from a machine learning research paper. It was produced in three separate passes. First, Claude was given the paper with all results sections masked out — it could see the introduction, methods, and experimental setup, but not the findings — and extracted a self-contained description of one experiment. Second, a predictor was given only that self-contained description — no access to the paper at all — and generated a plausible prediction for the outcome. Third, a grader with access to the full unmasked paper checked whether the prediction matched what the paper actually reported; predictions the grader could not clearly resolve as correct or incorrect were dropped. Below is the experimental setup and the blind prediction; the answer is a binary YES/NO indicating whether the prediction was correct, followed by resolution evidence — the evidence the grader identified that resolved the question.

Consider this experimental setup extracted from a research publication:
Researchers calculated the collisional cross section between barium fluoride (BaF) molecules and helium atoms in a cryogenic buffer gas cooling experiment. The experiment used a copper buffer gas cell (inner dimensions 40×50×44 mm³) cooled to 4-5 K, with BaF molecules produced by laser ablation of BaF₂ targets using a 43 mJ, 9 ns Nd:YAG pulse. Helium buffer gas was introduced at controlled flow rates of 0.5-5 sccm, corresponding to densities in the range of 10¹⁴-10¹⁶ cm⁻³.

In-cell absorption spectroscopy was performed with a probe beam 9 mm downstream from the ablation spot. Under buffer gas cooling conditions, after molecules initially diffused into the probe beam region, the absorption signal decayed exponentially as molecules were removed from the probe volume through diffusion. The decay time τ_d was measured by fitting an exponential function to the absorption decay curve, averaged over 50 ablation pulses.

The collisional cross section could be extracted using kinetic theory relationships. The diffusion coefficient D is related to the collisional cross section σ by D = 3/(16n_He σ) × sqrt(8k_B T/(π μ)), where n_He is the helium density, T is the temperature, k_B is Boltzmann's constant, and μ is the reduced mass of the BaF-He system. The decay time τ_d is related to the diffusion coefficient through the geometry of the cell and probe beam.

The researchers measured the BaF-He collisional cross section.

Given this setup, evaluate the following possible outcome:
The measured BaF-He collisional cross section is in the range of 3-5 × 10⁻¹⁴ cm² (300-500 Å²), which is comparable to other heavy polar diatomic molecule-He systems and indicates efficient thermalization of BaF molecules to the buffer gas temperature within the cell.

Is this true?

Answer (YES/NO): NO